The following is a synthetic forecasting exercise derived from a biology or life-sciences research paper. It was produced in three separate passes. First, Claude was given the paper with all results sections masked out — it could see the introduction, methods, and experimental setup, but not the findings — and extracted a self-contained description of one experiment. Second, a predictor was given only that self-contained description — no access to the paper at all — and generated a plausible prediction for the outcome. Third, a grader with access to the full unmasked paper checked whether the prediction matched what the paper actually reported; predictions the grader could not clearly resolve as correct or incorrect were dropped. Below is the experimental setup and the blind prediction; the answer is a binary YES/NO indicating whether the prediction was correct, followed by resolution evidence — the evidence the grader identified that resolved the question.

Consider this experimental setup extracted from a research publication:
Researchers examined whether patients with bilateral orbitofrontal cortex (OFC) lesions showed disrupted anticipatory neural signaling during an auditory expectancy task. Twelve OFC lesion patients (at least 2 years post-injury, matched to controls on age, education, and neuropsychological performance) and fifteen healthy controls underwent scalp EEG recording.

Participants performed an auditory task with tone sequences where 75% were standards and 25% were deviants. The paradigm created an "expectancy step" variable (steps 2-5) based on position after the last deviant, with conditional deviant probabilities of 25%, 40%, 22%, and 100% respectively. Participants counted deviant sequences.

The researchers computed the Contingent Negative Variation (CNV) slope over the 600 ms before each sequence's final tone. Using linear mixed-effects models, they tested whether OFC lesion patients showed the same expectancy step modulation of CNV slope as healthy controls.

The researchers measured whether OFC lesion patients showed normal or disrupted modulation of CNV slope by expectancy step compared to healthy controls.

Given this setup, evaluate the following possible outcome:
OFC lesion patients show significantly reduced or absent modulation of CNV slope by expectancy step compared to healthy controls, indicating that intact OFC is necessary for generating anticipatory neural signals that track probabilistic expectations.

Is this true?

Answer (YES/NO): YES